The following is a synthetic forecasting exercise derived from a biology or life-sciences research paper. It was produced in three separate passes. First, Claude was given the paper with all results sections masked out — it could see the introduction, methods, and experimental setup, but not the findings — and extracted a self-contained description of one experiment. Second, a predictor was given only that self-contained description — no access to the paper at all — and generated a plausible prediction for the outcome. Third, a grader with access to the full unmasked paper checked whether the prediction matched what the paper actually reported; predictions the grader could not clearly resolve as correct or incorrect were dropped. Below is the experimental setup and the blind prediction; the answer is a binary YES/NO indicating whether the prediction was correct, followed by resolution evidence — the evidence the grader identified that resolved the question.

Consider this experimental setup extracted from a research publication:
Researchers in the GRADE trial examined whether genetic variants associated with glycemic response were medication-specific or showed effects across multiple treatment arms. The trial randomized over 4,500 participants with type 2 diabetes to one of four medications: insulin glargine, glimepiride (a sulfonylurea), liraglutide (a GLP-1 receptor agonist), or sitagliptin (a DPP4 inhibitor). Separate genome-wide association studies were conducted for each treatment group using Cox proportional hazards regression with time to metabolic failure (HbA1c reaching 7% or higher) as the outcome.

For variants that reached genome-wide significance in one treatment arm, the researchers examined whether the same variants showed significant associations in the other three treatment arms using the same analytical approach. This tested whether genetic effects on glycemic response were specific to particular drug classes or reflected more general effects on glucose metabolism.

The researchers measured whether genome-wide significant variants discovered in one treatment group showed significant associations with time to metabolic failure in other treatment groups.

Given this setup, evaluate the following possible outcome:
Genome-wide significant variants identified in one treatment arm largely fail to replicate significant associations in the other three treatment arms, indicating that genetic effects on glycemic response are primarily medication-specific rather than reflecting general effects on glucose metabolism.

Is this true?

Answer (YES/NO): NO